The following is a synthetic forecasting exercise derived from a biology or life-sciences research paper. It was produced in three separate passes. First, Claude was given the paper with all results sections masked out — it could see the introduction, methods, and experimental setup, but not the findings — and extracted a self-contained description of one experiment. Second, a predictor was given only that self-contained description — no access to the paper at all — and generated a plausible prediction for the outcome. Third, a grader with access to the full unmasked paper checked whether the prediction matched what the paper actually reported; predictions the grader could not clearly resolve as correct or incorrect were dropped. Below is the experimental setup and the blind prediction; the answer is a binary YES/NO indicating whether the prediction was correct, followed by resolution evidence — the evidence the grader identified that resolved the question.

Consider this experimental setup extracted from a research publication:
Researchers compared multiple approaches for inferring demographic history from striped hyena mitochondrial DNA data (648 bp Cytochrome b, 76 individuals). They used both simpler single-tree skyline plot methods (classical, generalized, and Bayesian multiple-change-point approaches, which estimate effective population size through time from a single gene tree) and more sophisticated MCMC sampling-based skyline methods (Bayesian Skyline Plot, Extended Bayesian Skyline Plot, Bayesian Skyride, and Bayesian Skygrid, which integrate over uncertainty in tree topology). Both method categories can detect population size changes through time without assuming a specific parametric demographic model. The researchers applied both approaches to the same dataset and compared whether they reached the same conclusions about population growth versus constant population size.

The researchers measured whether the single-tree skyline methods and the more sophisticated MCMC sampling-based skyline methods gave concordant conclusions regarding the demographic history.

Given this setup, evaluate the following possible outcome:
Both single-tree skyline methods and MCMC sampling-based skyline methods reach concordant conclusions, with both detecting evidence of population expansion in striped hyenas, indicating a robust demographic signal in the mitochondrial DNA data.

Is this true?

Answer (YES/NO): NO